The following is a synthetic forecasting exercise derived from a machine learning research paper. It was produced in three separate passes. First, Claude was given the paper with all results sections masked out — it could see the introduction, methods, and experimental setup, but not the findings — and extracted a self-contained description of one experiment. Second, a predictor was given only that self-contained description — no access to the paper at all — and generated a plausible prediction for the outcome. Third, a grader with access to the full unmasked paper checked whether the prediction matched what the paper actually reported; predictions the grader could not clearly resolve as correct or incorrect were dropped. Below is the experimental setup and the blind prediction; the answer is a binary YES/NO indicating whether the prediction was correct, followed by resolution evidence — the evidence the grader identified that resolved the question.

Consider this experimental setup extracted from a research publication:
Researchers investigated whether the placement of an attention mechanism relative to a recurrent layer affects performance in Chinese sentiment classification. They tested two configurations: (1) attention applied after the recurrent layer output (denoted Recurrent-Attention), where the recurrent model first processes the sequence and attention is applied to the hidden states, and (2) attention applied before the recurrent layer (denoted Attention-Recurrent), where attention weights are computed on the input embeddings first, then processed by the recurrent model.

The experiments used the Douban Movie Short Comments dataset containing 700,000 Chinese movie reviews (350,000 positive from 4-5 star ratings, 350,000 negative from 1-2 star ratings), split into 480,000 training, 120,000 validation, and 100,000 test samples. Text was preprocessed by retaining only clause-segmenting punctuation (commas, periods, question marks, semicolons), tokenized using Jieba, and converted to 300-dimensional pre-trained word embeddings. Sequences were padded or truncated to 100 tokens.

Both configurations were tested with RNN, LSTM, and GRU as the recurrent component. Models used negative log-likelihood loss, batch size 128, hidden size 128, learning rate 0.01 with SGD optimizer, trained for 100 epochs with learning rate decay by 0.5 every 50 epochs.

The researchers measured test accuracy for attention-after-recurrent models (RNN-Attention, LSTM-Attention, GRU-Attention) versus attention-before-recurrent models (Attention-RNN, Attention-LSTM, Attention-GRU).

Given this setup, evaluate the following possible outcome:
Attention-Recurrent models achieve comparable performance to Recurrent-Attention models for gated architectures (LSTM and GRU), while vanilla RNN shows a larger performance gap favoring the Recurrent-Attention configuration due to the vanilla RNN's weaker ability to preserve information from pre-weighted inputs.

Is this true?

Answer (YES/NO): NO